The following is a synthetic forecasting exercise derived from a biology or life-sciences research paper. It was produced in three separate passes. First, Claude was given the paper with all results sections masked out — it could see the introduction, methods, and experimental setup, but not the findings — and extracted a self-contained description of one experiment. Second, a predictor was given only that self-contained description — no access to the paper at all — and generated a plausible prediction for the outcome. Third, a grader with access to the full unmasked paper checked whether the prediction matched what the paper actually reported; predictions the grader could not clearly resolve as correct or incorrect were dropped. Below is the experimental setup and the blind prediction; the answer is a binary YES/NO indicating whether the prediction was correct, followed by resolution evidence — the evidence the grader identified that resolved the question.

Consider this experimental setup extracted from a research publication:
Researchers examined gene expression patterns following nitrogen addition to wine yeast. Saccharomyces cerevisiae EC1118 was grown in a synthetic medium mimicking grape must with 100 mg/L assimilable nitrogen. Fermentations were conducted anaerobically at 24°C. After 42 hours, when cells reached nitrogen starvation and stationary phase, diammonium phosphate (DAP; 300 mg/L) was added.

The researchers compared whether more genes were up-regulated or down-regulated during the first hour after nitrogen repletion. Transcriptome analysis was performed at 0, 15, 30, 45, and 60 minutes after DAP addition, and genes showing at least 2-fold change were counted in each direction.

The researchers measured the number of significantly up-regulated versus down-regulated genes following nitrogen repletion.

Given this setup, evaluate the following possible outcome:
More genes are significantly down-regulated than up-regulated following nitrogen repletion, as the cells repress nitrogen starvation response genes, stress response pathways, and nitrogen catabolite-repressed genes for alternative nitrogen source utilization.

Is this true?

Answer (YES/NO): YES